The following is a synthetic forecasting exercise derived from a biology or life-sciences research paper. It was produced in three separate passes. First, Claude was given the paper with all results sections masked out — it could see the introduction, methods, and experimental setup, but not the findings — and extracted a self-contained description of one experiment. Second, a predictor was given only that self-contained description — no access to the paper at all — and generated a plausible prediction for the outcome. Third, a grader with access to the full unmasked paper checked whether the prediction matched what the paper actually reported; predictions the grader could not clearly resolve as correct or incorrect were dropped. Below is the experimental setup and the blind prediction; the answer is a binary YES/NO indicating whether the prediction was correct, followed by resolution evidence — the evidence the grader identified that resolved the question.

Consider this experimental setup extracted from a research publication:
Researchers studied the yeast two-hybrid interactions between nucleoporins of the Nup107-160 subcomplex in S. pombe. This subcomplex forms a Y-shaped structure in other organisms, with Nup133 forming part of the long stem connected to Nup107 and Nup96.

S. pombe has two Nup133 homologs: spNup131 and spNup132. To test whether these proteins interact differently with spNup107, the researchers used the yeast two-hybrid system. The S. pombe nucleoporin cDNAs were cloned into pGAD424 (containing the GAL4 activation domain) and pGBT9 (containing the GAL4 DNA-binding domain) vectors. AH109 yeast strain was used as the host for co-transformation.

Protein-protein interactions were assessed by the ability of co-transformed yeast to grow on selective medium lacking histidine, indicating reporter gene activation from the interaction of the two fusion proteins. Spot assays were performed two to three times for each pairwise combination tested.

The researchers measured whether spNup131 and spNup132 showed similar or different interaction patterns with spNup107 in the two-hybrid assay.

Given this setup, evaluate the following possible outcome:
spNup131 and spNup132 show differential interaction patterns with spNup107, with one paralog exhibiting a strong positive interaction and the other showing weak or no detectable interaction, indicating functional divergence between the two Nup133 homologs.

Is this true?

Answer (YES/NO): YES